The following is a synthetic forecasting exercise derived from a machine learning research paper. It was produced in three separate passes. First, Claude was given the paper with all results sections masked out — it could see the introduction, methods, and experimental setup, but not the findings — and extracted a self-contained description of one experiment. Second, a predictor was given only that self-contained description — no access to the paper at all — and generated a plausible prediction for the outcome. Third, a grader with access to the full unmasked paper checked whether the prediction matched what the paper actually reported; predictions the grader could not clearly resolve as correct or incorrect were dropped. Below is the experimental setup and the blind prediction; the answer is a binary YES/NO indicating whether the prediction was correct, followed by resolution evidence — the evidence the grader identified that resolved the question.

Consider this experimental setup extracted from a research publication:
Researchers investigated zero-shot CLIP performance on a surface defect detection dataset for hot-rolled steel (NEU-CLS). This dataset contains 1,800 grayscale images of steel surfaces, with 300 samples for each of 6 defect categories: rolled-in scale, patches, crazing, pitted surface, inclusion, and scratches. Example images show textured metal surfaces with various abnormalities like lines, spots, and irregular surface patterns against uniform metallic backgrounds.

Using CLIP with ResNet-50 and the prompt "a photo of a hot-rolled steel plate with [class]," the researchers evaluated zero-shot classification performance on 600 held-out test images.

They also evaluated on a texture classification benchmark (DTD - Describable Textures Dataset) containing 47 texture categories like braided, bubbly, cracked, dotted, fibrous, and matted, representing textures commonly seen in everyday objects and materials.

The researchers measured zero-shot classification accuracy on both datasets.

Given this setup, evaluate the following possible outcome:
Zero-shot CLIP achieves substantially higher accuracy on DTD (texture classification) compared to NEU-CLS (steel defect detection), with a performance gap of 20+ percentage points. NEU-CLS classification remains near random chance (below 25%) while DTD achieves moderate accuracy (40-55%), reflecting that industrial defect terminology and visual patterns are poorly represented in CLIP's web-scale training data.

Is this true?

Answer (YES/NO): YES